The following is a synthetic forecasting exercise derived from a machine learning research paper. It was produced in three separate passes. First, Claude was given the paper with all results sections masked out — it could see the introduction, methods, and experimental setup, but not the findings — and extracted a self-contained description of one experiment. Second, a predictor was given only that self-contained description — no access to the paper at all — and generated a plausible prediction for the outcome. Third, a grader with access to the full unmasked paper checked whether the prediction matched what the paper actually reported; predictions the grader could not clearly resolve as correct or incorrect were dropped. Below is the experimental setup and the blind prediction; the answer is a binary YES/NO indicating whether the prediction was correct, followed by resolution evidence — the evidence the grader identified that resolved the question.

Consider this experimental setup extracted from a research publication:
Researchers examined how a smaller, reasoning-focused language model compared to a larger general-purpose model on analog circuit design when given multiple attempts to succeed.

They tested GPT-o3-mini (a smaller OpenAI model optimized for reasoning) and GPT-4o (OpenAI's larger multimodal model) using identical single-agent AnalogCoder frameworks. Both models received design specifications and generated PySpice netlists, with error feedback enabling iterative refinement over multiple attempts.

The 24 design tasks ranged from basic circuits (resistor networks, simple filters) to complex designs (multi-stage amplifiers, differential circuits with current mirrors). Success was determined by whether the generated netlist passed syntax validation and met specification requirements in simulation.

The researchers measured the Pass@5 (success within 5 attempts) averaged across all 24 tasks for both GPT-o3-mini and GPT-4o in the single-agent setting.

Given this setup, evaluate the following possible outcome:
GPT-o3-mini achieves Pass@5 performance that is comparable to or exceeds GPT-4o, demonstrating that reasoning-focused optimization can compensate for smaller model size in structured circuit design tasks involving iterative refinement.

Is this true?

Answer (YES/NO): YES